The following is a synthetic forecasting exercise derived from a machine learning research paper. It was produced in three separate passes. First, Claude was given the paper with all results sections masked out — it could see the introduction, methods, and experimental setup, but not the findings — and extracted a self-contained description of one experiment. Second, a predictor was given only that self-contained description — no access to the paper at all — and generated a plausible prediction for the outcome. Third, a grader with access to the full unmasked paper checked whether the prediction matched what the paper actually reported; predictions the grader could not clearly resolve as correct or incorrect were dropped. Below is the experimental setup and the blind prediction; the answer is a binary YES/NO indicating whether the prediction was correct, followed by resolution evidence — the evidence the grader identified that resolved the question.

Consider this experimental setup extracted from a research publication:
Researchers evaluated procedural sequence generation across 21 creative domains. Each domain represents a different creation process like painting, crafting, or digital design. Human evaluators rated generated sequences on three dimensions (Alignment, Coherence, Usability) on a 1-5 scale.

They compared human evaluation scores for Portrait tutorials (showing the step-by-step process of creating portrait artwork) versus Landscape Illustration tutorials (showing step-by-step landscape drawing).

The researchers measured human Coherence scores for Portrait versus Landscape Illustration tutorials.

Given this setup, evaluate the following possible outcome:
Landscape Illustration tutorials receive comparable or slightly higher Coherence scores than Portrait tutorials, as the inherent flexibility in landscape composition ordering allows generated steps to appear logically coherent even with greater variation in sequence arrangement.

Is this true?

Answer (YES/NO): NO